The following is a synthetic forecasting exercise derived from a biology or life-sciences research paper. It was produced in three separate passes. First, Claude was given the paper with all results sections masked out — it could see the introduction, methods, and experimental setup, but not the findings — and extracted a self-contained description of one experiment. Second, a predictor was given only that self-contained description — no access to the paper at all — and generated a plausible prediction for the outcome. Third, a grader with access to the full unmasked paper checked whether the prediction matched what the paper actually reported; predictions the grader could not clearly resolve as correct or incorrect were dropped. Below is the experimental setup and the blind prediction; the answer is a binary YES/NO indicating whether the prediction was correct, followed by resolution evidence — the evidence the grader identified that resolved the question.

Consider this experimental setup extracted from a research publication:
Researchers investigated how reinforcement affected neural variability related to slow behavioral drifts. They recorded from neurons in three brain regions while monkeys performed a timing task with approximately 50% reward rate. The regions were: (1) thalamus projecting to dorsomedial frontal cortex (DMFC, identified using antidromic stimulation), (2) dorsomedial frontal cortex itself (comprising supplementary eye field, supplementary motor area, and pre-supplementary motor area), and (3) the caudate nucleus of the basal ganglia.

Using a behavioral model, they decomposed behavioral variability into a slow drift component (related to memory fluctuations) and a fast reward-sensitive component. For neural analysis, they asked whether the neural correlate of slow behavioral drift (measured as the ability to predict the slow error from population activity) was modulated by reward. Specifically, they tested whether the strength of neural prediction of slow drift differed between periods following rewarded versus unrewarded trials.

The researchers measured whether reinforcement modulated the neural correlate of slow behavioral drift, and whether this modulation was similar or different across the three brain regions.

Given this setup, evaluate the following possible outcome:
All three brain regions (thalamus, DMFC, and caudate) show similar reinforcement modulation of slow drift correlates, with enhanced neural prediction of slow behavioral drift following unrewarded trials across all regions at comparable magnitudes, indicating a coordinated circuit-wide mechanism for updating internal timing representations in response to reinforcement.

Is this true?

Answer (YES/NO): NO